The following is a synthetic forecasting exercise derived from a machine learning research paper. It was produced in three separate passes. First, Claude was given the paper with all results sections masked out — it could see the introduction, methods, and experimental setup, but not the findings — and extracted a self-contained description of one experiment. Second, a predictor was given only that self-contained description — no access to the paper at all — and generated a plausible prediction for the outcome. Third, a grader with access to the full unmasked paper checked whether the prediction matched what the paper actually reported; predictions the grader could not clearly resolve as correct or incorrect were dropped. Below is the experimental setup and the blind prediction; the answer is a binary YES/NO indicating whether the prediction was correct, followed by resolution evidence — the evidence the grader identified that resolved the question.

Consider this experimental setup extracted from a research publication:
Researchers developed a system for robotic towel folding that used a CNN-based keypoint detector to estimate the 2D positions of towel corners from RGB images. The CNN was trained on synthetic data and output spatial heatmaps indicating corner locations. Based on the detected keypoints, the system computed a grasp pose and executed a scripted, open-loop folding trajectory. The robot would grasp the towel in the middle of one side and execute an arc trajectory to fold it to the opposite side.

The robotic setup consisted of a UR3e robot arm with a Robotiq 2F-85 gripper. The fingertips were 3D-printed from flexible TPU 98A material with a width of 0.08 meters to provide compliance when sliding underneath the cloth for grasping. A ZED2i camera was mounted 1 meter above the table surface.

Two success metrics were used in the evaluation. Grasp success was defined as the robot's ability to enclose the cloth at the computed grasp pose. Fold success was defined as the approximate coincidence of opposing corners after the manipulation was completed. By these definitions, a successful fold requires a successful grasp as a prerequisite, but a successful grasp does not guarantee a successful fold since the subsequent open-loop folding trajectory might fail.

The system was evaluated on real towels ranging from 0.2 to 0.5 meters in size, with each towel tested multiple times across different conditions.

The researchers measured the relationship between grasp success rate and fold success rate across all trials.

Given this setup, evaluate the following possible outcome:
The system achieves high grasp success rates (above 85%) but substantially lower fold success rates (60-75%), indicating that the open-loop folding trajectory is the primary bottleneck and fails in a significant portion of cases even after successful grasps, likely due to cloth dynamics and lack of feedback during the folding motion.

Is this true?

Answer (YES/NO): NO